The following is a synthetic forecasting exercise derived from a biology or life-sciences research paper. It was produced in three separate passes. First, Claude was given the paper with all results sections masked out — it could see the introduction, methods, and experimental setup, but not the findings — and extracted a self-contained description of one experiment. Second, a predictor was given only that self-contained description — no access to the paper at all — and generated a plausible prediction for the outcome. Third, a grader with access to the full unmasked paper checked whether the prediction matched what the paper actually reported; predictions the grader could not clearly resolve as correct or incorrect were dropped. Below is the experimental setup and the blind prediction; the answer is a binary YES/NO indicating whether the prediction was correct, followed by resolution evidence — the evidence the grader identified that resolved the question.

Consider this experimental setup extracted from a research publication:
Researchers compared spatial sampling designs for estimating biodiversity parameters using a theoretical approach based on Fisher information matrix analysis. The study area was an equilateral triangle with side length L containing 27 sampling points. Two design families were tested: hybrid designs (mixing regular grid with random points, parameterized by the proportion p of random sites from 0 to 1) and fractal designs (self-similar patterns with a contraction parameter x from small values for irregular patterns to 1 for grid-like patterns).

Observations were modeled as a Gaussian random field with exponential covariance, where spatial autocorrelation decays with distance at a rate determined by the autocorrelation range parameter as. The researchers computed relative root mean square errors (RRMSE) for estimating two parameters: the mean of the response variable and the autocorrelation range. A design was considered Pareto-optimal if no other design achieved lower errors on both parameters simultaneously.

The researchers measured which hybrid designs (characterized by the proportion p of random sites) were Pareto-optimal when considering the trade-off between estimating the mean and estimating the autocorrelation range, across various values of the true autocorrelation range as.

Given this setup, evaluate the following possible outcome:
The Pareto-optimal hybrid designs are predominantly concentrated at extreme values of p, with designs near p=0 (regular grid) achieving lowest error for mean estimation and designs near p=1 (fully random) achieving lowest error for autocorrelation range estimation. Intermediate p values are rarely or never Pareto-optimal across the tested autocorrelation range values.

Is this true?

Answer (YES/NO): NO